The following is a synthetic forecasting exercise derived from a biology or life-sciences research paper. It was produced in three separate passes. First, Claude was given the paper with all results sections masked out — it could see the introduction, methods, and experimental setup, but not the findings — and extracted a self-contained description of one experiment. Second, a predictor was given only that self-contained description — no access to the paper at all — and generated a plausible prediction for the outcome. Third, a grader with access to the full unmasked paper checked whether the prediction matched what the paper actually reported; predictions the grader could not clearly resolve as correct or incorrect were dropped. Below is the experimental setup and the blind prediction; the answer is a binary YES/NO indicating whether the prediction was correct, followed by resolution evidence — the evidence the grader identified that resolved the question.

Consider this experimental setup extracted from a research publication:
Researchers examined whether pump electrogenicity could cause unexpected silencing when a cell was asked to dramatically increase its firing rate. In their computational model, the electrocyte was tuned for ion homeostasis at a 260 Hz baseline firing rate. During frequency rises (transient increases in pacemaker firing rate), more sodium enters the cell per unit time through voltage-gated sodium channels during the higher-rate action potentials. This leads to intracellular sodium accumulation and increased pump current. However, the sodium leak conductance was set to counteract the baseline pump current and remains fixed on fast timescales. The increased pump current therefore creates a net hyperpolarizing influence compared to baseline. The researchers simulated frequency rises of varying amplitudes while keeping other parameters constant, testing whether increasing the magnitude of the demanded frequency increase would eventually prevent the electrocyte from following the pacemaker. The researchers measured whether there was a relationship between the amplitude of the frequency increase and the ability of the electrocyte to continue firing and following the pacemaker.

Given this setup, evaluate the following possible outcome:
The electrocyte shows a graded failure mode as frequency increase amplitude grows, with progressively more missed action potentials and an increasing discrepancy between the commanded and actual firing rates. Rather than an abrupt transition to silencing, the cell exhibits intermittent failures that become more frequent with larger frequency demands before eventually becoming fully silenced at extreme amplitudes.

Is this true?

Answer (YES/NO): YES